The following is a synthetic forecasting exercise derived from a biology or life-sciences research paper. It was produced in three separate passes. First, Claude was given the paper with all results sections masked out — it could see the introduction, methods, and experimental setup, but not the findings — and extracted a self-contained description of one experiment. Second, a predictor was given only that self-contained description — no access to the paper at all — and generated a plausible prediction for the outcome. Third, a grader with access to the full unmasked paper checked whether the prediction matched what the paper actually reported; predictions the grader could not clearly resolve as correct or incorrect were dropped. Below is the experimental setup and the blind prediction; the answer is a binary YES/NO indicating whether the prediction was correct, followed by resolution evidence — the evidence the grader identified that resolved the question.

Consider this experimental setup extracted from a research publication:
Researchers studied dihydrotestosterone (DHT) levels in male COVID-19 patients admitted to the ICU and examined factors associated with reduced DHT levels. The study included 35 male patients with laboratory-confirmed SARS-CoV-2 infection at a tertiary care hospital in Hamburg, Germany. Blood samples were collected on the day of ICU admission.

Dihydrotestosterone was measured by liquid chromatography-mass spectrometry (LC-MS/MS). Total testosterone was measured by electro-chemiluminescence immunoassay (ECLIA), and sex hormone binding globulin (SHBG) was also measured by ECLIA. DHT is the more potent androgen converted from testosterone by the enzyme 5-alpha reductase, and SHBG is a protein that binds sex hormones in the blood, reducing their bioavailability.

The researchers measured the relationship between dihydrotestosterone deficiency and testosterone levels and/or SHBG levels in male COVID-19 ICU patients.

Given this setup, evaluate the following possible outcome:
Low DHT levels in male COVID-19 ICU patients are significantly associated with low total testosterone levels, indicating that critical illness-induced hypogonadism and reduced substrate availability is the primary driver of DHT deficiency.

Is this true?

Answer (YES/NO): YES